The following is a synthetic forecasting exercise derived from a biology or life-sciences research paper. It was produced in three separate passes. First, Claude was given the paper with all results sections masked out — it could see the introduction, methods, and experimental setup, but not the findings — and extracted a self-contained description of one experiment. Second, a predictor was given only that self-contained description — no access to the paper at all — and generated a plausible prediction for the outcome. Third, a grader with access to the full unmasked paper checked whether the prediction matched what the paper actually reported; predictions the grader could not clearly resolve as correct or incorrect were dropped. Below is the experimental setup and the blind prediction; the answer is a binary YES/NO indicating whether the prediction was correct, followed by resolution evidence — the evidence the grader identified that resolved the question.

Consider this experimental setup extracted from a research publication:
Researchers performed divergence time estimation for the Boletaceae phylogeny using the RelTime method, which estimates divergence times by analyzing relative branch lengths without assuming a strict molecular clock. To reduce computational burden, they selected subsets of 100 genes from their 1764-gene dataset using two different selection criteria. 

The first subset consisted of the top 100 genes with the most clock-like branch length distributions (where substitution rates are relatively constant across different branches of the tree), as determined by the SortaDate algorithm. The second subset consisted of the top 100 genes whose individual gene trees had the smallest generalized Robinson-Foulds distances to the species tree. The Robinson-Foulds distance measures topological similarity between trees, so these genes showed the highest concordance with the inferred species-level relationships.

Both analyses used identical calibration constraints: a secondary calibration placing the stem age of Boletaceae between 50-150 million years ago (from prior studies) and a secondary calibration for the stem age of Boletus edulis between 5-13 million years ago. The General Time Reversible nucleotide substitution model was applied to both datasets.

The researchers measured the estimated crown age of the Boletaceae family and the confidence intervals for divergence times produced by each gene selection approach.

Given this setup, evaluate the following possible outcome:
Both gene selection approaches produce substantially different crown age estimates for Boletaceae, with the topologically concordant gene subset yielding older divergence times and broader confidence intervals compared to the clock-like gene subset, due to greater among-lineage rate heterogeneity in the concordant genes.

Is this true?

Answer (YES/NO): NO